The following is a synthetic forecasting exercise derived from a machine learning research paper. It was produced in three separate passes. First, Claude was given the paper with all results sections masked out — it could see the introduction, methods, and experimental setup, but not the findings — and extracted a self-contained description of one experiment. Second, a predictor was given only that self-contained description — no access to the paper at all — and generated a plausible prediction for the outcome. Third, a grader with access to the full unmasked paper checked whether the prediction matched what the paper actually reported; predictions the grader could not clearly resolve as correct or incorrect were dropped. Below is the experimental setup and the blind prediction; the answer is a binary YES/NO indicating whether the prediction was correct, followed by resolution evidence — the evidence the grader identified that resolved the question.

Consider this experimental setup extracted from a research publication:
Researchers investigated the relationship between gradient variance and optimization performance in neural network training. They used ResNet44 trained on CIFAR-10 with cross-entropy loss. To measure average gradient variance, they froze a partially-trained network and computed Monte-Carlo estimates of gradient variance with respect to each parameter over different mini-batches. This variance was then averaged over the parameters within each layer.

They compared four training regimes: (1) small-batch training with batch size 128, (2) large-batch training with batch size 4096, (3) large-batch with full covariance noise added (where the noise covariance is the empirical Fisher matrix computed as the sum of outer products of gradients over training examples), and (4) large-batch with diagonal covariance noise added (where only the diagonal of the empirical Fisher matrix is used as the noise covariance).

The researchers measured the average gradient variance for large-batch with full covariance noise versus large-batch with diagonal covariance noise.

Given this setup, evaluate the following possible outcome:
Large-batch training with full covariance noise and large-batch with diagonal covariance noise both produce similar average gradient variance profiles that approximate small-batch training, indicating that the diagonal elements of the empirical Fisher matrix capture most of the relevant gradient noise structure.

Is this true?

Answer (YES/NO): NO